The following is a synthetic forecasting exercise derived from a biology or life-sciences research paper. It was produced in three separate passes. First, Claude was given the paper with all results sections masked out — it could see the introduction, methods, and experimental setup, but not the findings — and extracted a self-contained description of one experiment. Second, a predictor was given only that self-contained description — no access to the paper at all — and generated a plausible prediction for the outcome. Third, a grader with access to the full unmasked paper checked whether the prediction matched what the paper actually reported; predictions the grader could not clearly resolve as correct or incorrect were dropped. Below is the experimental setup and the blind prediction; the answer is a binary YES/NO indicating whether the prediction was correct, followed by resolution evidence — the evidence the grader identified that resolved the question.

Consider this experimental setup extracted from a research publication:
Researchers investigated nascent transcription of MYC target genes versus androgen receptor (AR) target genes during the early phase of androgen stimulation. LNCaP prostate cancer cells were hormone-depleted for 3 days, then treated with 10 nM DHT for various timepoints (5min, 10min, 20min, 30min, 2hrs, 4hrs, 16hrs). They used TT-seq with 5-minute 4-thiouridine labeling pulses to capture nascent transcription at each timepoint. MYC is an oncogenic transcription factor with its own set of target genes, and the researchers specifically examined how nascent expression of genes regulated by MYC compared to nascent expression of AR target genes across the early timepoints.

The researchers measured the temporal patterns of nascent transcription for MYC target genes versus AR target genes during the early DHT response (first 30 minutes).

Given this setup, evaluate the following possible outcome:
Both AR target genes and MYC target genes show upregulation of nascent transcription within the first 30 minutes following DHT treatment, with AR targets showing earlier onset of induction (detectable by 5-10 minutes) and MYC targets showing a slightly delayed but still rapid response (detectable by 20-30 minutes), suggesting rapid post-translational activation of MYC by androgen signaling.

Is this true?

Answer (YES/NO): NO